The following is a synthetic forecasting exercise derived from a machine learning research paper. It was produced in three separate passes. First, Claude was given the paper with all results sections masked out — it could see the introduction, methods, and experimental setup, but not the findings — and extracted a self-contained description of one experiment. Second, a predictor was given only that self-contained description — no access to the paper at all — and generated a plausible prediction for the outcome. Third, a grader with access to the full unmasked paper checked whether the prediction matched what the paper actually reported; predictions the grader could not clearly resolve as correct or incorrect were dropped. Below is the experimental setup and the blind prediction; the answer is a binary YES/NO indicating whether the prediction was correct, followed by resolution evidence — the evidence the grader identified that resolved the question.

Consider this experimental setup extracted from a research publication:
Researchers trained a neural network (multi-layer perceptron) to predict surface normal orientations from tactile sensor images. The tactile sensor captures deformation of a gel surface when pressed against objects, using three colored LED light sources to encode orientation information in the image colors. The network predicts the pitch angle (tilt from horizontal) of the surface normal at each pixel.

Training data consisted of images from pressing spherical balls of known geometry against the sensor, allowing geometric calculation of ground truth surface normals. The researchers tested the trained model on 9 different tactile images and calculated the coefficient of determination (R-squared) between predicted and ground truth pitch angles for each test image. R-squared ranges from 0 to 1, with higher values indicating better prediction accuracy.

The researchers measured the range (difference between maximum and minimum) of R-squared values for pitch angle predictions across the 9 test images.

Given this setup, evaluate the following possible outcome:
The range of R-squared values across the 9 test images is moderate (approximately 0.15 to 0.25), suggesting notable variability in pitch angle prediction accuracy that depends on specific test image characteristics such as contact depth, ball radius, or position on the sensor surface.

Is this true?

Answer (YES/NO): NO